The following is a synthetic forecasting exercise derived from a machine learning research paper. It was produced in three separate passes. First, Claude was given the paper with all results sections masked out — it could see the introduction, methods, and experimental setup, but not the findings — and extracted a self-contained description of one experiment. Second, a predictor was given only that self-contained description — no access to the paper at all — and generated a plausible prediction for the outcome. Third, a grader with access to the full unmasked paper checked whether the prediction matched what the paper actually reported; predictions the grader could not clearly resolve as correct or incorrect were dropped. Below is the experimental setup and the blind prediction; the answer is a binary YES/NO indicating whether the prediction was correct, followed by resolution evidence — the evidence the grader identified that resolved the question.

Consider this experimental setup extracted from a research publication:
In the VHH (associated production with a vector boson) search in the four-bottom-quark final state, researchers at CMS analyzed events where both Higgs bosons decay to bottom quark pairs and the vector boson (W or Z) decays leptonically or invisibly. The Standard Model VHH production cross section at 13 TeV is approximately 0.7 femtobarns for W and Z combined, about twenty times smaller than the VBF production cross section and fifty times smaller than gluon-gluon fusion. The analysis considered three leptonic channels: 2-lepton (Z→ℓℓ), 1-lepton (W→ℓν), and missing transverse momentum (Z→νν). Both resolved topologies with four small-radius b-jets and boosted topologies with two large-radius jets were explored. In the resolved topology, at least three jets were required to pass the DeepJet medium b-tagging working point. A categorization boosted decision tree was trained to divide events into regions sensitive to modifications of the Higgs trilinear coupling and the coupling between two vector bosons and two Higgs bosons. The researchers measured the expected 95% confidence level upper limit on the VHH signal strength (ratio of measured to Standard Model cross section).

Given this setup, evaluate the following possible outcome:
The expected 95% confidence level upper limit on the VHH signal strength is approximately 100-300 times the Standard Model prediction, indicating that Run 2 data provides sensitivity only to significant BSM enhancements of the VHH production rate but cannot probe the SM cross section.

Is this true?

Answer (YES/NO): YES